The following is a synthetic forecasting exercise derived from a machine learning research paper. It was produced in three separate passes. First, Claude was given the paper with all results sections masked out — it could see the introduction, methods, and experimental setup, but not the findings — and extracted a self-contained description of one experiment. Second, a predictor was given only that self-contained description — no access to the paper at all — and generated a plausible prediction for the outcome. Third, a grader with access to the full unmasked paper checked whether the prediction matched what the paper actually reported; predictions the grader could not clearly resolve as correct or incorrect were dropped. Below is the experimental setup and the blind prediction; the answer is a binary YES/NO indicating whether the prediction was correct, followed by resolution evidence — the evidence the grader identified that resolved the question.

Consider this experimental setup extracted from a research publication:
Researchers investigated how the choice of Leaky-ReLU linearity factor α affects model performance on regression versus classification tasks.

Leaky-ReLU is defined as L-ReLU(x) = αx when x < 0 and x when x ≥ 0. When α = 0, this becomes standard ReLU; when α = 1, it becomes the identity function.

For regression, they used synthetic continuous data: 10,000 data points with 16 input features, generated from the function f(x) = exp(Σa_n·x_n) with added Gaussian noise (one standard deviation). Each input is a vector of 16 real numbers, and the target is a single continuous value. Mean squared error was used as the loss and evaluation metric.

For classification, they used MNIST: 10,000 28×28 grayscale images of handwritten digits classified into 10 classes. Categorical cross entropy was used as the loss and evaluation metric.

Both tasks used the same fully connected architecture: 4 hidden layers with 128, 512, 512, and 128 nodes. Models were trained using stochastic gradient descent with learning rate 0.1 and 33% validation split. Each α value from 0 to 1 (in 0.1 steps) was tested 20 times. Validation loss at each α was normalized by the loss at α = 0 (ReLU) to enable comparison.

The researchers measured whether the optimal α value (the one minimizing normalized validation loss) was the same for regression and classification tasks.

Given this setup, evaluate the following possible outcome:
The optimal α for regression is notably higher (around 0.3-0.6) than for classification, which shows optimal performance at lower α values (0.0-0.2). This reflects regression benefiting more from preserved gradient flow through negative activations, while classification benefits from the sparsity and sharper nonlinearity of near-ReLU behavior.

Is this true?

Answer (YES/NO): NO